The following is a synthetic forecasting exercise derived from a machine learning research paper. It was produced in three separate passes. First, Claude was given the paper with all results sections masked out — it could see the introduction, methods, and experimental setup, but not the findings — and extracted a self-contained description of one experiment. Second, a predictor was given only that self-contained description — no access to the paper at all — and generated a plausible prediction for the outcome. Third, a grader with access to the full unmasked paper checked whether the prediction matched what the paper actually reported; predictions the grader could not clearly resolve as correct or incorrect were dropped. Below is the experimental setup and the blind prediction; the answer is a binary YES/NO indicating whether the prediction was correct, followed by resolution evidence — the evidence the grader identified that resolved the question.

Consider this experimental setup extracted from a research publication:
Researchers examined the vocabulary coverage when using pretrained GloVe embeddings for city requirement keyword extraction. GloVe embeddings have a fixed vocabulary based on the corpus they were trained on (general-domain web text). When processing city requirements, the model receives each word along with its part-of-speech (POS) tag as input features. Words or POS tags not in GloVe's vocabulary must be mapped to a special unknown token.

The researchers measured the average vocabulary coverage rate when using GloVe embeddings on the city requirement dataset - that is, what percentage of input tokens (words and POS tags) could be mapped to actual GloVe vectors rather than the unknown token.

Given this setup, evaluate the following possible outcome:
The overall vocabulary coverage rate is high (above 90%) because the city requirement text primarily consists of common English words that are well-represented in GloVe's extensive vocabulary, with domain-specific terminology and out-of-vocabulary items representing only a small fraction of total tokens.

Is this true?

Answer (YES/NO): NO